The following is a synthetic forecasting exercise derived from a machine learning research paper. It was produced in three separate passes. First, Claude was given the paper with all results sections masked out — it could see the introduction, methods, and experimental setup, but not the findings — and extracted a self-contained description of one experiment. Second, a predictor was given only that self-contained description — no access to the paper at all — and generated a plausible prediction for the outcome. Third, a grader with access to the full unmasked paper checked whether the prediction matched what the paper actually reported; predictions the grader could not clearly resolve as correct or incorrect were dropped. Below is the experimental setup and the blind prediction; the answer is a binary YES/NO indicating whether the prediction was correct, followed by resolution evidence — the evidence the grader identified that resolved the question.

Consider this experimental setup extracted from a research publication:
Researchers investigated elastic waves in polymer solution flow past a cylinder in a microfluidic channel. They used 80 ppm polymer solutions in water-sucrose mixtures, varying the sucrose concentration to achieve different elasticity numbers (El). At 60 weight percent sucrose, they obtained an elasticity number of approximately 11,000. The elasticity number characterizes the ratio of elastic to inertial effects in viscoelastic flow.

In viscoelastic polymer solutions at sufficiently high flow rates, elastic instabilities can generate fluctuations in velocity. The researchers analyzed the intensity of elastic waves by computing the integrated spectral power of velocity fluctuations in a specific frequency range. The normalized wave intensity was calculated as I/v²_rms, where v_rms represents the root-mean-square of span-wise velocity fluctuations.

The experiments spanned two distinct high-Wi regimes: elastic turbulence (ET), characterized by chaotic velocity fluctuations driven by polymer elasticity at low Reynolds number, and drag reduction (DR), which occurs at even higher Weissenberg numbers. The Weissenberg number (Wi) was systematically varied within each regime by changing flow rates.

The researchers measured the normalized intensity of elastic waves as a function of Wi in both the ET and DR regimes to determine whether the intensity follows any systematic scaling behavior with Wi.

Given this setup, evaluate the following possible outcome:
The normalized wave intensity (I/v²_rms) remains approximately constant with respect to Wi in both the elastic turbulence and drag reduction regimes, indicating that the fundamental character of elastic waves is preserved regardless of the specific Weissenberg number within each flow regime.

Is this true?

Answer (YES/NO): NO